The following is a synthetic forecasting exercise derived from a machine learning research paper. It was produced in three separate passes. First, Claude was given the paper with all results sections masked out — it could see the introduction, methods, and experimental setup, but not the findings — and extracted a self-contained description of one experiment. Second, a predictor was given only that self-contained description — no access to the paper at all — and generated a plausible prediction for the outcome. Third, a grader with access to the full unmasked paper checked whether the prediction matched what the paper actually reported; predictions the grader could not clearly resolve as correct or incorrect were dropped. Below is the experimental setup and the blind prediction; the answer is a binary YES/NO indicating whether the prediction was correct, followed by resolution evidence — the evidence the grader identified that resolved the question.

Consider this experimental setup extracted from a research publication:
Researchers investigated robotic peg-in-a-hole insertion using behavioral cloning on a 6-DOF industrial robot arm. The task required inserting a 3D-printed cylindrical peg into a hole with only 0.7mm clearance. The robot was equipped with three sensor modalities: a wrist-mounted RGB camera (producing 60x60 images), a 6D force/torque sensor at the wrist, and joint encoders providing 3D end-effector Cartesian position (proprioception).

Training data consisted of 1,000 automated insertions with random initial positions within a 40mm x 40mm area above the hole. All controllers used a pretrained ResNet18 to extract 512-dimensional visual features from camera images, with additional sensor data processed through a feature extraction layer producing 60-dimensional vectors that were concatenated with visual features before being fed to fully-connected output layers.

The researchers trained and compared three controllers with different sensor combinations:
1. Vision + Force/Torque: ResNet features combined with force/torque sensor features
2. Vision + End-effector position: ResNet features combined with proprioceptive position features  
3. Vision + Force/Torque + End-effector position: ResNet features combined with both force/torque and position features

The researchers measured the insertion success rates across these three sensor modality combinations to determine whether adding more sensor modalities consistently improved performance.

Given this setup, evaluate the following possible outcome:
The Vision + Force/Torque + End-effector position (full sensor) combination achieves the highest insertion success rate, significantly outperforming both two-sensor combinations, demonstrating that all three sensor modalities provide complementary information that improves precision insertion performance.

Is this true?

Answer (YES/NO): NO